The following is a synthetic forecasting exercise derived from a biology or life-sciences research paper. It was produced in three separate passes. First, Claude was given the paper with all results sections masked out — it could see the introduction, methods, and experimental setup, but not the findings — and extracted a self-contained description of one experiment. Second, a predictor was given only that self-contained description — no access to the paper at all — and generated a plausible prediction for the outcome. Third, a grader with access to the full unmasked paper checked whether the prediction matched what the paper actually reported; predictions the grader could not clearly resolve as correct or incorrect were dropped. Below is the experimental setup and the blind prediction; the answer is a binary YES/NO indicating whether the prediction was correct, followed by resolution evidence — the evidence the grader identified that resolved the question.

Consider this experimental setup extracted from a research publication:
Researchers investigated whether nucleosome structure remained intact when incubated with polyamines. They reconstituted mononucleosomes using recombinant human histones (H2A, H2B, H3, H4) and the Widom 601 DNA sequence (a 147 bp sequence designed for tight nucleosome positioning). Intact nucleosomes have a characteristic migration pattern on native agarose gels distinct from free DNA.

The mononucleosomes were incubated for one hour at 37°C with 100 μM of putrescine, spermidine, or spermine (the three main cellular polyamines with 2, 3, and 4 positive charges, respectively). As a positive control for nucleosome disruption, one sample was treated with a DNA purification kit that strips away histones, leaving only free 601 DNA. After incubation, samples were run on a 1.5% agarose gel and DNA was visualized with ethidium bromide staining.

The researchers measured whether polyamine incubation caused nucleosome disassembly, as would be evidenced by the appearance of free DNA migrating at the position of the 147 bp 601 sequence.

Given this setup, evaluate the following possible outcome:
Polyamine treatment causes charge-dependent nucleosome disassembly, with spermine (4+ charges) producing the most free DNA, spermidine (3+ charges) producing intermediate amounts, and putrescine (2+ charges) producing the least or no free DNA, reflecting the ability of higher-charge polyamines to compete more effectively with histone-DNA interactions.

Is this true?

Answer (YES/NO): NO